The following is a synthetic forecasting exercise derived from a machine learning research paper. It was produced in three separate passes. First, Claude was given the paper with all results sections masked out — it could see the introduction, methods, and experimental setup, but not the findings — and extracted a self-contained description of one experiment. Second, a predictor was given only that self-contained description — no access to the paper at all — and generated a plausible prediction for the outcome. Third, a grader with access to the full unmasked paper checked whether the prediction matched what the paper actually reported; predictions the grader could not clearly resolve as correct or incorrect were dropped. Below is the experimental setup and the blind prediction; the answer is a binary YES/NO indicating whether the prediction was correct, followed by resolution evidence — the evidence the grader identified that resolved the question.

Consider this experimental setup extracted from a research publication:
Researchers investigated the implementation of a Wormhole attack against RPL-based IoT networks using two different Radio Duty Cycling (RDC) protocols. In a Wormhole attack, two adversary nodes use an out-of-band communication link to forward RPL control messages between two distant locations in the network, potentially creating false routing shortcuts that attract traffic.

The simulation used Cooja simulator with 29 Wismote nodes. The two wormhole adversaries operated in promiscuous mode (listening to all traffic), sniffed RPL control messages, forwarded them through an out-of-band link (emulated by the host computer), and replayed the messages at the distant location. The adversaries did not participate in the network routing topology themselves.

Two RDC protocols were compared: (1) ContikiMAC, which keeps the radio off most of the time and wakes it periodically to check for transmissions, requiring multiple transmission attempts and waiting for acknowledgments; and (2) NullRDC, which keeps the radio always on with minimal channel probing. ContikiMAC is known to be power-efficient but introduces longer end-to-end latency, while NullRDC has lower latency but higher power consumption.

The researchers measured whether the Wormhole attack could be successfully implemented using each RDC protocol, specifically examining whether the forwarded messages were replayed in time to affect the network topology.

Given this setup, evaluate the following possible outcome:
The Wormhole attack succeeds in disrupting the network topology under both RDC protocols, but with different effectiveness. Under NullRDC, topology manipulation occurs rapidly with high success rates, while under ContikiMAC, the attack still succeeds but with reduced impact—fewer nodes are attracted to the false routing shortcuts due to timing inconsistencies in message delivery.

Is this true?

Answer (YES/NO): NO